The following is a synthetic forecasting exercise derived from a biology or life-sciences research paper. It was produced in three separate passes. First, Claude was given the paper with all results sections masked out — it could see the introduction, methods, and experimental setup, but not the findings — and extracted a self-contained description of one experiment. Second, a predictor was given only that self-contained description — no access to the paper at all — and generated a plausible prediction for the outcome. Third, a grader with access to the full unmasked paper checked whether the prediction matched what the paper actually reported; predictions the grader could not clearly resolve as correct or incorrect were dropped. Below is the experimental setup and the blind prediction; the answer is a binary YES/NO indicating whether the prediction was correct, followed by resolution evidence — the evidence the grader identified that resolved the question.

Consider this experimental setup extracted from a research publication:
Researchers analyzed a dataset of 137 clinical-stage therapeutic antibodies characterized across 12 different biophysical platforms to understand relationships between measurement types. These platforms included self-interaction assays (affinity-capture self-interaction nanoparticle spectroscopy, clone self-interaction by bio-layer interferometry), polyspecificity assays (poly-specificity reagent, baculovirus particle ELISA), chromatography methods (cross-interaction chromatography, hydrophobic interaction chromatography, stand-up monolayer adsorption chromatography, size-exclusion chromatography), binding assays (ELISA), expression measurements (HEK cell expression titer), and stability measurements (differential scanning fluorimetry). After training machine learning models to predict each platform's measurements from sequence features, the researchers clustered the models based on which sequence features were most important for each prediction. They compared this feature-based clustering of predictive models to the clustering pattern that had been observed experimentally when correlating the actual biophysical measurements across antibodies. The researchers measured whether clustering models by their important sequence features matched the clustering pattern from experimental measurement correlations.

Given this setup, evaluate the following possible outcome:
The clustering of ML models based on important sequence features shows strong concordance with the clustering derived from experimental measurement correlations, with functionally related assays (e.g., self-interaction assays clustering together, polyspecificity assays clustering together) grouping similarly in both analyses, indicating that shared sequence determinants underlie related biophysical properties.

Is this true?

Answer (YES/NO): NO